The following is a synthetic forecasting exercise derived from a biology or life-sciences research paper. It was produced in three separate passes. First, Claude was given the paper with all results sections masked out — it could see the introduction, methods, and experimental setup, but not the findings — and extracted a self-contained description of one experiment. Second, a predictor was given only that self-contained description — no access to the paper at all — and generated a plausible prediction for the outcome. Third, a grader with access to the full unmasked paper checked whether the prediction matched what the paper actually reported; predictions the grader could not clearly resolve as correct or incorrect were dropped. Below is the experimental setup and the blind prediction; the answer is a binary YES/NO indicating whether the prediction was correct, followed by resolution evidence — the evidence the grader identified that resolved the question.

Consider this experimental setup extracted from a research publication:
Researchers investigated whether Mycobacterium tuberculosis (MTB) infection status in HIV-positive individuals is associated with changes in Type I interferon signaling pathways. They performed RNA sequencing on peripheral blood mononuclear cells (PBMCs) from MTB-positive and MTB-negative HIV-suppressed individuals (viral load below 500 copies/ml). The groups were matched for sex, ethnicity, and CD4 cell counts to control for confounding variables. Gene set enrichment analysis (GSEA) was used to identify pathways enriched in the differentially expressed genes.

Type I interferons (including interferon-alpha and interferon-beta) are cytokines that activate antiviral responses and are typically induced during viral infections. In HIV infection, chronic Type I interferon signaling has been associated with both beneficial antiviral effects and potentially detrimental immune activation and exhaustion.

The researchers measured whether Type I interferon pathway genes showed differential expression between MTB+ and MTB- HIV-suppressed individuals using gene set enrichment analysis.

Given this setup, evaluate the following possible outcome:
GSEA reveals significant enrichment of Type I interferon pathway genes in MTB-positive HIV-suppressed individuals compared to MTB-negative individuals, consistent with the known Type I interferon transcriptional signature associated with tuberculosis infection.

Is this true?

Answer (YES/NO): NO